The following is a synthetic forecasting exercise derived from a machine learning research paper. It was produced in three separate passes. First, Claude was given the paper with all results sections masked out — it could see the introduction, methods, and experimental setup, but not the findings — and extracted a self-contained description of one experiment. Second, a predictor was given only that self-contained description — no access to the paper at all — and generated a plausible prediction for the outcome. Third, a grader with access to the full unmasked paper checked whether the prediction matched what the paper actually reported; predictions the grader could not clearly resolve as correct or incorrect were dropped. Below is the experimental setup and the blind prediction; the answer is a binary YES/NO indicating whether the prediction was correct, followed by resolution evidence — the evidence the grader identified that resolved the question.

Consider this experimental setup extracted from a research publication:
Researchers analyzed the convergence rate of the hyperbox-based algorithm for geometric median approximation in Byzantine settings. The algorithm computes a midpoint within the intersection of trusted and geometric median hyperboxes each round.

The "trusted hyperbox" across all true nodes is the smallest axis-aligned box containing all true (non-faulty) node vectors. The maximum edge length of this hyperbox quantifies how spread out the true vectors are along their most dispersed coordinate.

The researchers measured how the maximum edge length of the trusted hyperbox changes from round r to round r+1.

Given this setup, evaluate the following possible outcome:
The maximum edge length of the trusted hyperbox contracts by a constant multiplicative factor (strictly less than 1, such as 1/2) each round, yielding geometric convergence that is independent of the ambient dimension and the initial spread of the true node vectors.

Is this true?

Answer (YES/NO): YES